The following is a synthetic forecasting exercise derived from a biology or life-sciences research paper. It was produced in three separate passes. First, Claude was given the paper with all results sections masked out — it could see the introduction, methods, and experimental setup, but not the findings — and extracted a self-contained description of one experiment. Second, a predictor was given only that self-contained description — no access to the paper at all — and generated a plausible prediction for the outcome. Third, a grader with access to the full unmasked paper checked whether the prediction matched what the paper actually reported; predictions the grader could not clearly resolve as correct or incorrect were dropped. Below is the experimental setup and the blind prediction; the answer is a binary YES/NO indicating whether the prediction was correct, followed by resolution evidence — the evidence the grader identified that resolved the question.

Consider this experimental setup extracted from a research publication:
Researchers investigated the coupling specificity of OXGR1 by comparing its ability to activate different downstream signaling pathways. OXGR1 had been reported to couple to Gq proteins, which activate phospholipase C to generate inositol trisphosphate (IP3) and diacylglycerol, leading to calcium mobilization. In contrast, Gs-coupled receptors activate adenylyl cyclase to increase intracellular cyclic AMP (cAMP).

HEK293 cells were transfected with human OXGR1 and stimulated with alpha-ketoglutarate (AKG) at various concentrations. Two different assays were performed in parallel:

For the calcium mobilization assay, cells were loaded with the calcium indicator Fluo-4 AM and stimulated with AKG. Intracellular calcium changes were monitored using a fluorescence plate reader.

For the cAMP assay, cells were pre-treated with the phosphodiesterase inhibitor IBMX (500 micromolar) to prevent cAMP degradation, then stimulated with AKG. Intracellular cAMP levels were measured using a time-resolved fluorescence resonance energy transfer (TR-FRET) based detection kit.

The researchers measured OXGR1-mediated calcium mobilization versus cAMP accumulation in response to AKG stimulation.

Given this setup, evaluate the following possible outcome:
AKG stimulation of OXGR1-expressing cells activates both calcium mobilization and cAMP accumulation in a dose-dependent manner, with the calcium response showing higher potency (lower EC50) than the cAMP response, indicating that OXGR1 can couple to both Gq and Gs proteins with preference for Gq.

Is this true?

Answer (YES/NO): NO